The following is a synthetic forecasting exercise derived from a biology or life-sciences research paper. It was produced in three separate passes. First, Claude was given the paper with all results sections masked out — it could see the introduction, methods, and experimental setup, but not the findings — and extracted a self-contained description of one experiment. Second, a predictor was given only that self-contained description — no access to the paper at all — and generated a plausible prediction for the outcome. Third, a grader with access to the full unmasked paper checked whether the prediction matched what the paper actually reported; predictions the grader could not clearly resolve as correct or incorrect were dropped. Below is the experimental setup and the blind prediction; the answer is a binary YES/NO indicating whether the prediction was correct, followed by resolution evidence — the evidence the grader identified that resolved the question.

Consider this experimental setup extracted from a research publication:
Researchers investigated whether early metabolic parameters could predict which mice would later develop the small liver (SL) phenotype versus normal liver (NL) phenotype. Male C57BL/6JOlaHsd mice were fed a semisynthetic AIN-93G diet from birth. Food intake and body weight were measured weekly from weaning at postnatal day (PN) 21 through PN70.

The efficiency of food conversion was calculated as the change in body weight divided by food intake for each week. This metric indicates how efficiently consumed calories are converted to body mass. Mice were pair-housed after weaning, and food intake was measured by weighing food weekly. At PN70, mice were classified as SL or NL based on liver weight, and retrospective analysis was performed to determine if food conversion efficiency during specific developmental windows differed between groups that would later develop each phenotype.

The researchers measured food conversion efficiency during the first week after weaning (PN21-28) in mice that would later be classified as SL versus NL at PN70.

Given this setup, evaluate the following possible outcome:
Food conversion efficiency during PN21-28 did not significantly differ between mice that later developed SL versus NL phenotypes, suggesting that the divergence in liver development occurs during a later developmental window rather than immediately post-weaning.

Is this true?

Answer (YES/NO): NO